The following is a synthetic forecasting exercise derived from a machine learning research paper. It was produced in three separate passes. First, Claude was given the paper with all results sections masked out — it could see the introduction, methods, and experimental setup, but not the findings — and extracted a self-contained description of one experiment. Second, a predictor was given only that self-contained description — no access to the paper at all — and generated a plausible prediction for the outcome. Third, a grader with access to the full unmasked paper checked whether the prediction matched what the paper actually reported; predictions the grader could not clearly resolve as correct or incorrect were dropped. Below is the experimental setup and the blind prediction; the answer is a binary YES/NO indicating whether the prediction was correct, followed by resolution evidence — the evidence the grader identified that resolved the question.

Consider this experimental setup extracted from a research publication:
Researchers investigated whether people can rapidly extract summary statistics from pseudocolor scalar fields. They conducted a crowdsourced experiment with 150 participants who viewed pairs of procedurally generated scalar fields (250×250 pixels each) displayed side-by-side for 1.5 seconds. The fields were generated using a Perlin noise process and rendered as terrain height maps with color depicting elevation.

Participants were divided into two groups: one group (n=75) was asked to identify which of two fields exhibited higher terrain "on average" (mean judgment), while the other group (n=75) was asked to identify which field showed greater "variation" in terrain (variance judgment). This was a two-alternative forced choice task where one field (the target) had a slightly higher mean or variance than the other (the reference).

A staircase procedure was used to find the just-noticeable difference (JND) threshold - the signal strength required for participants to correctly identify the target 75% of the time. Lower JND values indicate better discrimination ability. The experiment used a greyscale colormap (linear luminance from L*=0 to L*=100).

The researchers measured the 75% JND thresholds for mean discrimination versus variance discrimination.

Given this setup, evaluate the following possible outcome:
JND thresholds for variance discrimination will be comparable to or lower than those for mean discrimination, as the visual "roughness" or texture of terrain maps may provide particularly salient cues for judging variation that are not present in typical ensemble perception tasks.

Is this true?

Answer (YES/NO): NO